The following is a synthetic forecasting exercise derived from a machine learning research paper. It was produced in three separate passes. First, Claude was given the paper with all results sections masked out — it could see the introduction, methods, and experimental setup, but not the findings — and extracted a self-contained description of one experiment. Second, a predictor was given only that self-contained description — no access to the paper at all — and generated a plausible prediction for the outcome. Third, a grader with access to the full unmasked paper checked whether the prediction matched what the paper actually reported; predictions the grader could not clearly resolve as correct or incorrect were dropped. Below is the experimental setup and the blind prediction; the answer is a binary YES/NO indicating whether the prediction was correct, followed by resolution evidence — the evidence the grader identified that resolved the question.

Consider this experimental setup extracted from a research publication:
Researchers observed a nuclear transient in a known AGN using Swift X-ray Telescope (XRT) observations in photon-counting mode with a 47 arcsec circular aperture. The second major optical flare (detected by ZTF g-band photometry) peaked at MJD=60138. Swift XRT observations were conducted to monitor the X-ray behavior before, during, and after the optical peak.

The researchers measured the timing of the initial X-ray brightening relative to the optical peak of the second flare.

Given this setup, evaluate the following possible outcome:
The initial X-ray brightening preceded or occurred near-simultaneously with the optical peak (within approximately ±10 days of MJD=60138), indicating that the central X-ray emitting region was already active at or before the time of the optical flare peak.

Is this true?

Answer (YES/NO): YES